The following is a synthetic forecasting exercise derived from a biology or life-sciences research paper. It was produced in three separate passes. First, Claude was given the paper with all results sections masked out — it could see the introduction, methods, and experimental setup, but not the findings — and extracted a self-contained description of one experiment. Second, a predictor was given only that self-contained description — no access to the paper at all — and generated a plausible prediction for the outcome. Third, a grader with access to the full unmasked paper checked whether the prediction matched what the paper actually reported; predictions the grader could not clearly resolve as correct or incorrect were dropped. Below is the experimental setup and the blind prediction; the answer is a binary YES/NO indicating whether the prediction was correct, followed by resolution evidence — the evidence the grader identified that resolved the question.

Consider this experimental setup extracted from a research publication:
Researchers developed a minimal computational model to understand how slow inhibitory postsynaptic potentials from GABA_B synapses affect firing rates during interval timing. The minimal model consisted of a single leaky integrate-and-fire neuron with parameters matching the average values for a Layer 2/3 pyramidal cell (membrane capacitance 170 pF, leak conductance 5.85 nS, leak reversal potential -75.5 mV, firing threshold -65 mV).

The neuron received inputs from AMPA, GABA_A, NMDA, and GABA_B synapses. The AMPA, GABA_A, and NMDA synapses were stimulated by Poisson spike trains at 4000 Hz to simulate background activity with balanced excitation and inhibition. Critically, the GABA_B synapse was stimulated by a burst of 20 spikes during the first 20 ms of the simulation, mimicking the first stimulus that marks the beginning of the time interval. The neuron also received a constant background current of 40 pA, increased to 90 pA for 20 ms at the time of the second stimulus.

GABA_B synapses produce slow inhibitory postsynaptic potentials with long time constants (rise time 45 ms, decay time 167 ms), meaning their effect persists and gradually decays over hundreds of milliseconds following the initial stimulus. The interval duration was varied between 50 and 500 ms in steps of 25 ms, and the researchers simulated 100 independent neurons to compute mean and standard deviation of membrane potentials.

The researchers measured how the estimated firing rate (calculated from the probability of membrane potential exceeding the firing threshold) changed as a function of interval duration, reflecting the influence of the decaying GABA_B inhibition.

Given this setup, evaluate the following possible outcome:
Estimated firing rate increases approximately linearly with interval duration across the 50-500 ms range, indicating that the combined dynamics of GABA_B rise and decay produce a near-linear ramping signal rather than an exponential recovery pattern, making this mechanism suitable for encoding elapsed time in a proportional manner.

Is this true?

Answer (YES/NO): NO